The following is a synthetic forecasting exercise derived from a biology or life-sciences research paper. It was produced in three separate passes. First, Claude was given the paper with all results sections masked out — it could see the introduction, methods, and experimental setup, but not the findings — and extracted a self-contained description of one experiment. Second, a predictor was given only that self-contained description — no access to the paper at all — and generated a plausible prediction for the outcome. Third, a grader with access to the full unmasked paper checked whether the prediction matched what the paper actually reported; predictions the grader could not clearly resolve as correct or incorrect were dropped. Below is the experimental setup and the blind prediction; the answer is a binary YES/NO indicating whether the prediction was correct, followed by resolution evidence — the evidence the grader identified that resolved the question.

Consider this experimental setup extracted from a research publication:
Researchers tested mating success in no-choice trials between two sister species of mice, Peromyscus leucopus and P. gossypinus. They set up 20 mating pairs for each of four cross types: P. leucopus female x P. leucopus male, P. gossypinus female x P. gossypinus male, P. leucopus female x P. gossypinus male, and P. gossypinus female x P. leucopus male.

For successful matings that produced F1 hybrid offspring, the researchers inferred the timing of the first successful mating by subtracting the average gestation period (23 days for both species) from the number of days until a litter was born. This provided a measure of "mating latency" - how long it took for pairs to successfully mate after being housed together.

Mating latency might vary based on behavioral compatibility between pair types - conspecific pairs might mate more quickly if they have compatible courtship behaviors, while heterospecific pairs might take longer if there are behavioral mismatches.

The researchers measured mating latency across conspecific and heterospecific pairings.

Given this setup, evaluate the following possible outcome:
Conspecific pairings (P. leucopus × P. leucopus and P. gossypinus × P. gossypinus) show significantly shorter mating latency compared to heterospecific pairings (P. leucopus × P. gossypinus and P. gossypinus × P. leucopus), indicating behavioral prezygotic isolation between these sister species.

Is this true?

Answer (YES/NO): YES